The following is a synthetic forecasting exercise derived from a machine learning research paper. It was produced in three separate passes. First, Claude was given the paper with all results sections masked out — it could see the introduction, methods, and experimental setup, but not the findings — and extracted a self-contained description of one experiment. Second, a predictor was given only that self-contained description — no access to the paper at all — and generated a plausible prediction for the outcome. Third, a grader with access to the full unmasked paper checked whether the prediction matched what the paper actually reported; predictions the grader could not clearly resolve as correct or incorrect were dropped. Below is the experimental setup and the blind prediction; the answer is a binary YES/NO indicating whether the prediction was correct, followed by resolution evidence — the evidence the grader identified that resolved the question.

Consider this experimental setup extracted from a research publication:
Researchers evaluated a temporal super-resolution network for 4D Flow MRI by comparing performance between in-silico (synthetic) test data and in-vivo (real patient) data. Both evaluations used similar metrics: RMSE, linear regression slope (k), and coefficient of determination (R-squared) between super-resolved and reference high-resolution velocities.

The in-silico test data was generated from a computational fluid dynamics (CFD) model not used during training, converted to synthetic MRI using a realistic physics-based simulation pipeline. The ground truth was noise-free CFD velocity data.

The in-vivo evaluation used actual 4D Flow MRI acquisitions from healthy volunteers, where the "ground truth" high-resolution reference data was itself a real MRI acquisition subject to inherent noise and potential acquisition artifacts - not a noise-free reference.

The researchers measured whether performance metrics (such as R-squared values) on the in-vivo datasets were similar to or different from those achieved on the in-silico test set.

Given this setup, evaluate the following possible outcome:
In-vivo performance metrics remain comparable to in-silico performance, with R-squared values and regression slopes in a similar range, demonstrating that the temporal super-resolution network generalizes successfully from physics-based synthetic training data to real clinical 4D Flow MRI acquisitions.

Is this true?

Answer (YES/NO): YES